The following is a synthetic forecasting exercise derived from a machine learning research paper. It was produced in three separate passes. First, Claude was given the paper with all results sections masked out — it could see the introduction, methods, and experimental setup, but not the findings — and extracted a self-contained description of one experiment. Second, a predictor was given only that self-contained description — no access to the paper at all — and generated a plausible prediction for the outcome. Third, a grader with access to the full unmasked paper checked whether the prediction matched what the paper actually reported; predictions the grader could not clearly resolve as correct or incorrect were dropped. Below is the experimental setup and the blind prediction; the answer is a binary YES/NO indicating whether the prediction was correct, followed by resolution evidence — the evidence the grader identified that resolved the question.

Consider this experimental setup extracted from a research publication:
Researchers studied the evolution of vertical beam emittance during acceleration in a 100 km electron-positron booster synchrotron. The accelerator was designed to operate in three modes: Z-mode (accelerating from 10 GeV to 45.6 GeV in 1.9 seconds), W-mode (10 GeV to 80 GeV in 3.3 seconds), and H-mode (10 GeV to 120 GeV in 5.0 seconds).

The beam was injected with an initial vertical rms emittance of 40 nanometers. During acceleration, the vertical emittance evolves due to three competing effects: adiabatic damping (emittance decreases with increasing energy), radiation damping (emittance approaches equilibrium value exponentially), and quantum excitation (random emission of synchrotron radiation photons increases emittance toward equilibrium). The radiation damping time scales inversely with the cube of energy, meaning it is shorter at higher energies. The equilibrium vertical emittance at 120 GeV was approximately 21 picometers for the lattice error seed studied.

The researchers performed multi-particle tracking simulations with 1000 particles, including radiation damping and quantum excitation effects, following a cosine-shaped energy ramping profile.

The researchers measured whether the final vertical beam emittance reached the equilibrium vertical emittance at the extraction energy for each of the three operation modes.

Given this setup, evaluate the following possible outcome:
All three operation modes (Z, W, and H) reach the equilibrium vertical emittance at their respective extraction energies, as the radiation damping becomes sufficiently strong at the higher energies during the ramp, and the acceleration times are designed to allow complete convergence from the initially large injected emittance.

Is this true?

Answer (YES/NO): NO